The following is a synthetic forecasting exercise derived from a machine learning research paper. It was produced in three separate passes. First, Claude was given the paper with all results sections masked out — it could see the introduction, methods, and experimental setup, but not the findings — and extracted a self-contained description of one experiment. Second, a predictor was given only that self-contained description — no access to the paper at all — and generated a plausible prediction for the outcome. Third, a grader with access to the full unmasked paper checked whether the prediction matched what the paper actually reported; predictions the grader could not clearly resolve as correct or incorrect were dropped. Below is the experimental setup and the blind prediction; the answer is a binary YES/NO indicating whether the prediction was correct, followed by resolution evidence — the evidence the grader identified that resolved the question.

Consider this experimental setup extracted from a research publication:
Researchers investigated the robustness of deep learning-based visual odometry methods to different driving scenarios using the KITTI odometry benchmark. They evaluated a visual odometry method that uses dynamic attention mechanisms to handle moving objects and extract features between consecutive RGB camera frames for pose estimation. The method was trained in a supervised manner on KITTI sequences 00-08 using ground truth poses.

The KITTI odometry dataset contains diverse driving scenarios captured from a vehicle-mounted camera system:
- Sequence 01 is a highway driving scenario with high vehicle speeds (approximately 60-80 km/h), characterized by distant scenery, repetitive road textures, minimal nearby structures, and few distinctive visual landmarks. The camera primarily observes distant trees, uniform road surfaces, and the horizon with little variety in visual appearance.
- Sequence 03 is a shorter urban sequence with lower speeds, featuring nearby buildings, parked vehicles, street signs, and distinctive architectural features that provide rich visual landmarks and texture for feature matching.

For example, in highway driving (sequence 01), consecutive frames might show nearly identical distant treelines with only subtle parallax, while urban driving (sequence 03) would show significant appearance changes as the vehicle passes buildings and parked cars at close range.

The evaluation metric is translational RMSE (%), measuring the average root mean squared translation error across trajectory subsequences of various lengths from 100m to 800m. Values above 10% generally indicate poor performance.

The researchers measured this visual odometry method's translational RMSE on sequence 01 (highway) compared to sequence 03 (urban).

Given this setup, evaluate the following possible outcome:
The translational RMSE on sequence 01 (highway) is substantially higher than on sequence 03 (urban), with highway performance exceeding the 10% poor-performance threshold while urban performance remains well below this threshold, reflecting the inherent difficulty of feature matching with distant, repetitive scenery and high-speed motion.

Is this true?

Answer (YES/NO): YES